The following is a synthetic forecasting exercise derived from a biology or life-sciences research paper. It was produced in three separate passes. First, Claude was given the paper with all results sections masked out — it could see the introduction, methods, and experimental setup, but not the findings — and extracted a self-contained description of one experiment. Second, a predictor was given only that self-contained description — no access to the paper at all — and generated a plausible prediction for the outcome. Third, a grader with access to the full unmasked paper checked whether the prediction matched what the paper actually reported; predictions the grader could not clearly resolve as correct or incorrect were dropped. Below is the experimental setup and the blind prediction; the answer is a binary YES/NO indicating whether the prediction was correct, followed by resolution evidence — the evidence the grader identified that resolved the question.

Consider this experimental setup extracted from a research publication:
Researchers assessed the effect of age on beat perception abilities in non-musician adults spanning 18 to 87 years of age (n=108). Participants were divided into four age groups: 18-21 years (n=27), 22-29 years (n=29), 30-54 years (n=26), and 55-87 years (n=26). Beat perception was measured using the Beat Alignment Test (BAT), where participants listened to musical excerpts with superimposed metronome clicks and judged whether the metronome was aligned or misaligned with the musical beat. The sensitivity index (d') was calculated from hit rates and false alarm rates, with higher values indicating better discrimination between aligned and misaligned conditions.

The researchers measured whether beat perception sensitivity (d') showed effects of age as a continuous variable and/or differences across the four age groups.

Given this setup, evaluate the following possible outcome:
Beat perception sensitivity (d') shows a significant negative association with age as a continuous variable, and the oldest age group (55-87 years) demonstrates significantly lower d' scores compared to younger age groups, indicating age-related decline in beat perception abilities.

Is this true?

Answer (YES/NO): NO